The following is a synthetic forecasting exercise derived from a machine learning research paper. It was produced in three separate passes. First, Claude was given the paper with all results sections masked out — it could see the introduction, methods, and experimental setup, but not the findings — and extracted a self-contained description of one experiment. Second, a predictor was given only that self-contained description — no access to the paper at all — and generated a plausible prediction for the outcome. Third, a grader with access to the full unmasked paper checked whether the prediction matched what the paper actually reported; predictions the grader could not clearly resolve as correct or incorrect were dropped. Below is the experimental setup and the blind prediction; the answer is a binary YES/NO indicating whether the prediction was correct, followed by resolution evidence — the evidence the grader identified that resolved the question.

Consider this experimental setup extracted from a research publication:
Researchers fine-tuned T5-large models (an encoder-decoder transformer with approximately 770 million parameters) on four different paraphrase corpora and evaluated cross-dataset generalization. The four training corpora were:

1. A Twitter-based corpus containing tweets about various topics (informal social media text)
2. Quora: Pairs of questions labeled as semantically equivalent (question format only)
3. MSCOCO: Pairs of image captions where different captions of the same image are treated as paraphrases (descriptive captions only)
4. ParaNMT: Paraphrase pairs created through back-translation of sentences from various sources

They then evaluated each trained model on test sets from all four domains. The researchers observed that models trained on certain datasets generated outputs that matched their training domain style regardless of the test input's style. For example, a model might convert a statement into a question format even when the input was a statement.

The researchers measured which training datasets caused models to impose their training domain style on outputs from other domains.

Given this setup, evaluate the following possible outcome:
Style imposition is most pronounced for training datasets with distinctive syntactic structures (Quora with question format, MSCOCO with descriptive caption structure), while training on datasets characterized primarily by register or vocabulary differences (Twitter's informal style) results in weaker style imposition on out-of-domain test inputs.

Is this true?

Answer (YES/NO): YES